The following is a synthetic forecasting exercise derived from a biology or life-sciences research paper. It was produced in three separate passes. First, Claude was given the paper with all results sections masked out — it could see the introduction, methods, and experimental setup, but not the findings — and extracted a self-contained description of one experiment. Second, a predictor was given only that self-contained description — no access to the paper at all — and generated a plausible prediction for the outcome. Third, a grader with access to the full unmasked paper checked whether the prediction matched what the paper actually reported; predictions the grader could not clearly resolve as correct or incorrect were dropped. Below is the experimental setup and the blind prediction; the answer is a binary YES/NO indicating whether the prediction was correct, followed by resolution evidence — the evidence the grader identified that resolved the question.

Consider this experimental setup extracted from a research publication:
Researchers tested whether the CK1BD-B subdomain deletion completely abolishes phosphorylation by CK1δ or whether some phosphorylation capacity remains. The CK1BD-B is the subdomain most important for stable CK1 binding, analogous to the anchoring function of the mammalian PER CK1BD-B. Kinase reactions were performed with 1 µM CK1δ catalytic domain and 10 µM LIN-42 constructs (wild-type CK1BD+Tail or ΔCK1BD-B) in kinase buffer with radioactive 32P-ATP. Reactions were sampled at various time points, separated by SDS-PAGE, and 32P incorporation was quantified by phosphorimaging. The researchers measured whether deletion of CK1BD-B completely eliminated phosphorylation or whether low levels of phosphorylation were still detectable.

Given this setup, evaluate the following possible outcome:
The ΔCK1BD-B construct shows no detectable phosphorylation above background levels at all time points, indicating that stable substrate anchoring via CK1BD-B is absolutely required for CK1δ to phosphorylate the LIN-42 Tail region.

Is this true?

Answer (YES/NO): NO